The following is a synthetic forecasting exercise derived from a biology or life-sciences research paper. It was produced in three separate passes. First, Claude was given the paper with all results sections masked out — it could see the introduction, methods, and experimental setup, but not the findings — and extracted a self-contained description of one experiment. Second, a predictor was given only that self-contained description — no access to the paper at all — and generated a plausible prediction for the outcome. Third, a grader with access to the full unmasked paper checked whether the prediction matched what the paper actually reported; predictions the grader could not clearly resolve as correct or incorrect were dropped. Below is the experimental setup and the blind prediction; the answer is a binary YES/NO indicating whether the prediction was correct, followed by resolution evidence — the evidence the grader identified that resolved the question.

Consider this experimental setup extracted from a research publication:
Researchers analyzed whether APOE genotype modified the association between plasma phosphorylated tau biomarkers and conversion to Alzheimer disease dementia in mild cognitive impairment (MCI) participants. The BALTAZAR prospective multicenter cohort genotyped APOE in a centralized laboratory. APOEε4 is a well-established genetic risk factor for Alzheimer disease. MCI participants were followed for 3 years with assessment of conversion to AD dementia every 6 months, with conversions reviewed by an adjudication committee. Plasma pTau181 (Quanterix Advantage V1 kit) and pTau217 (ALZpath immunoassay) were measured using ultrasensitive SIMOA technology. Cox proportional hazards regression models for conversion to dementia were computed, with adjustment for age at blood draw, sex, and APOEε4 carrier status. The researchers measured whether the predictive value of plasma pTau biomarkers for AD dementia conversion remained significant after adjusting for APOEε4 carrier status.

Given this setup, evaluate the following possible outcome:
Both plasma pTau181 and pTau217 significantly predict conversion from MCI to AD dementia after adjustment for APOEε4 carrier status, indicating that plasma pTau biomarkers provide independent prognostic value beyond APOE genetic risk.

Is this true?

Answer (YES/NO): YES